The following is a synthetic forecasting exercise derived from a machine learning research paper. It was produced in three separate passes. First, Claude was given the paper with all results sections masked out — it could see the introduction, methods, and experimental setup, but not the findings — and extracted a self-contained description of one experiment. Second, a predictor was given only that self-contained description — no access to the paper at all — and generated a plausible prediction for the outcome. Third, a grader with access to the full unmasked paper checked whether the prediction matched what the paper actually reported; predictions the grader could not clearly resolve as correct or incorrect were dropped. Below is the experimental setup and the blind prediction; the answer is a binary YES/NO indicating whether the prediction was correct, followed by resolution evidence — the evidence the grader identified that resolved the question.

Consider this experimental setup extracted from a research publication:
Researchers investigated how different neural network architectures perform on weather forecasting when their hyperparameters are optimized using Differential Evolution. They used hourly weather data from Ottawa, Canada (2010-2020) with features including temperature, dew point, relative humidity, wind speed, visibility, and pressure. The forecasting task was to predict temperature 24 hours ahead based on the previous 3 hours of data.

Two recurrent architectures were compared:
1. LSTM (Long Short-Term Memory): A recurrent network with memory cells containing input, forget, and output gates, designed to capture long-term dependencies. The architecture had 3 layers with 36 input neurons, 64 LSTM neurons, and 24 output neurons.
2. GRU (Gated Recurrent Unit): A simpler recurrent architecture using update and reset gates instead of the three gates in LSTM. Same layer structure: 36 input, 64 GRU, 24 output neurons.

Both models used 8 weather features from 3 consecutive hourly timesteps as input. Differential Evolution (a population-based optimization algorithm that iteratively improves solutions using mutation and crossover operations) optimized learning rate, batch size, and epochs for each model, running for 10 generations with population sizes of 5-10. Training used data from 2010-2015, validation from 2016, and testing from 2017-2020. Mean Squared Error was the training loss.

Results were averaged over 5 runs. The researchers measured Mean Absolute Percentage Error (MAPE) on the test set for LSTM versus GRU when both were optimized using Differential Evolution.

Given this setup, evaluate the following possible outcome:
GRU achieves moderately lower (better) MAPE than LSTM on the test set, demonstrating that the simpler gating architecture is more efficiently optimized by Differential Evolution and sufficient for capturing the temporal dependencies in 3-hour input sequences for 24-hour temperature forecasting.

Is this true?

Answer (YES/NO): NO